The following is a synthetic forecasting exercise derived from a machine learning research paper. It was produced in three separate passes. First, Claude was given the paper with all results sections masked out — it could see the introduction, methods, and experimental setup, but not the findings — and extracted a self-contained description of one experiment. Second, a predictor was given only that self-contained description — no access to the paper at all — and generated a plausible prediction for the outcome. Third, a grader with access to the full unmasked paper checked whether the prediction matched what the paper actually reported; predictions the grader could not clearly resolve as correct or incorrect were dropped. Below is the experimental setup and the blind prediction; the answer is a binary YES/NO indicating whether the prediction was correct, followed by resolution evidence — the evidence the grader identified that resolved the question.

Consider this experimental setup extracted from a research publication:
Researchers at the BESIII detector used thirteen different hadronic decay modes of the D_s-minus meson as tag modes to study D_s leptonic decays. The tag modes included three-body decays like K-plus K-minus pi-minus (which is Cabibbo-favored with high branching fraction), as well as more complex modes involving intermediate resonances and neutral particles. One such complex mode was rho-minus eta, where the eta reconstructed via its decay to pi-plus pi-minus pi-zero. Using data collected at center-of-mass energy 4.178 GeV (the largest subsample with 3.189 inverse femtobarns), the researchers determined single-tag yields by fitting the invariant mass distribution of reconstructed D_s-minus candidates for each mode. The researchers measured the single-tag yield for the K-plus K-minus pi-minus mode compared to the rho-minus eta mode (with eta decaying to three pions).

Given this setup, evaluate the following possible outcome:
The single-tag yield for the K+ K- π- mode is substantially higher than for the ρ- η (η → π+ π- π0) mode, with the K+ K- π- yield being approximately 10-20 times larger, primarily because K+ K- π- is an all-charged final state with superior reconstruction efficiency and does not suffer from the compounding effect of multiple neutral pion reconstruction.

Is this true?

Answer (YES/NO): YES